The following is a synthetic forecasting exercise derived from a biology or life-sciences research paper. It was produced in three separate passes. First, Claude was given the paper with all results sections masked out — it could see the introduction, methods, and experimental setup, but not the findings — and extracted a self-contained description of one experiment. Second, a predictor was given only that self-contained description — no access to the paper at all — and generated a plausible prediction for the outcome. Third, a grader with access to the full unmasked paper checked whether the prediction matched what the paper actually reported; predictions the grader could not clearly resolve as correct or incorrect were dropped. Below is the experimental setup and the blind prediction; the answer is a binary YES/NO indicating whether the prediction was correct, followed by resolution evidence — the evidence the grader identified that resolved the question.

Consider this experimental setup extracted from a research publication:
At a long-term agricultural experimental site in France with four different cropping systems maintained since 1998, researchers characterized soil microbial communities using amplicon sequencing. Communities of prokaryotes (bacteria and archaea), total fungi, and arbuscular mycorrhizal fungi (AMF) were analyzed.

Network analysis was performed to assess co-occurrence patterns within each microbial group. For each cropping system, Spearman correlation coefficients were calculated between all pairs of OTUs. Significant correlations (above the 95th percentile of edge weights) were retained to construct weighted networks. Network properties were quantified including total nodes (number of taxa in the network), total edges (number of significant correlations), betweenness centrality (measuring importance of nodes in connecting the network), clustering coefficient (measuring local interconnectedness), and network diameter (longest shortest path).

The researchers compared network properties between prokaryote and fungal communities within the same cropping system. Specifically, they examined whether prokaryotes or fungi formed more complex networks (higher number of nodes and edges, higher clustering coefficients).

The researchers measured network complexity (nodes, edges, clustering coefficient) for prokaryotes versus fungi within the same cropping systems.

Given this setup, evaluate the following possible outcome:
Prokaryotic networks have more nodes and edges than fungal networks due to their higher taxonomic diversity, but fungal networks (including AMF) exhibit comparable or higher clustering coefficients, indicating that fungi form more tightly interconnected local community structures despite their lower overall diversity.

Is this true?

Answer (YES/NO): NO